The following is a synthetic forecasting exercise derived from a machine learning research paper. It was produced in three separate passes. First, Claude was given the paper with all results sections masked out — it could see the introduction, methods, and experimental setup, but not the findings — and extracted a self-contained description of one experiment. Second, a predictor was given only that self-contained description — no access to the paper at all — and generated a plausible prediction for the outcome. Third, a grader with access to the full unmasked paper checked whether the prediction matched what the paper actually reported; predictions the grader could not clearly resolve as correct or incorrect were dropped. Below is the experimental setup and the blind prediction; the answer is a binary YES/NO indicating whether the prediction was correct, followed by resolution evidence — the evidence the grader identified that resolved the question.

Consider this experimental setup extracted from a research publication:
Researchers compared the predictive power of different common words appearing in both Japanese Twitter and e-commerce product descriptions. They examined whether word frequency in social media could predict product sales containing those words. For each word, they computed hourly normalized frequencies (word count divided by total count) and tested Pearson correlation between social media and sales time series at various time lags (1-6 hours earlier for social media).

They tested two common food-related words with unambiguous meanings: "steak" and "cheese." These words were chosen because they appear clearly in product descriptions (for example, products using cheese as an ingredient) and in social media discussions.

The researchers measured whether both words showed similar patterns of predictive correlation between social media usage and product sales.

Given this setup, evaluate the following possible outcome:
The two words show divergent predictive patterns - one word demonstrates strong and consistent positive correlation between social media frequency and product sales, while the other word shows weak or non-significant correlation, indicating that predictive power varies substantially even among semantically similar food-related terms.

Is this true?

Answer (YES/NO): NO